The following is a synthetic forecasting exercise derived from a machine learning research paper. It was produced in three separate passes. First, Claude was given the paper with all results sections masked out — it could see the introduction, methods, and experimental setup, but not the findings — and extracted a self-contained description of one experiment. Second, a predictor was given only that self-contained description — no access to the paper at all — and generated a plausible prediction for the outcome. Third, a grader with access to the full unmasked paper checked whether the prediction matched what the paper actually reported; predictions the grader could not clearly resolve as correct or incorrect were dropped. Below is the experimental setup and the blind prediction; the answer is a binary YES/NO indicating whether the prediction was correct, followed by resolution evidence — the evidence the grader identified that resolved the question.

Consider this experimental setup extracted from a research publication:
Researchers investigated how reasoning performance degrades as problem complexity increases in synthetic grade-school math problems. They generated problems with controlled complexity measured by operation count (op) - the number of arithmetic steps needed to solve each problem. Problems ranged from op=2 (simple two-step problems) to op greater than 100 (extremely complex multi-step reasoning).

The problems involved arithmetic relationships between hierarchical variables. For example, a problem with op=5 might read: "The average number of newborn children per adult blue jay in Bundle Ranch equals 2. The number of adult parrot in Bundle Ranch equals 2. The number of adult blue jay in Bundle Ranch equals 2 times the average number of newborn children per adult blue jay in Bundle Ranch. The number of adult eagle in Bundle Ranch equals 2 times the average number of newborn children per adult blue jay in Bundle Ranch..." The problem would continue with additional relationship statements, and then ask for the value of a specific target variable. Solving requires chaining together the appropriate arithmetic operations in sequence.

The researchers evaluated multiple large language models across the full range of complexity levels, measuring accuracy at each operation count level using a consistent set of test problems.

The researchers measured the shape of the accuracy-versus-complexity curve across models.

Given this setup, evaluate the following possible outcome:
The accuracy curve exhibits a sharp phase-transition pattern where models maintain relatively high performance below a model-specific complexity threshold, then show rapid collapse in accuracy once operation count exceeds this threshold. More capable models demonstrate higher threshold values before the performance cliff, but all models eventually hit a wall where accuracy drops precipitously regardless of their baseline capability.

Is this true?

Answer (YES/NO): NO